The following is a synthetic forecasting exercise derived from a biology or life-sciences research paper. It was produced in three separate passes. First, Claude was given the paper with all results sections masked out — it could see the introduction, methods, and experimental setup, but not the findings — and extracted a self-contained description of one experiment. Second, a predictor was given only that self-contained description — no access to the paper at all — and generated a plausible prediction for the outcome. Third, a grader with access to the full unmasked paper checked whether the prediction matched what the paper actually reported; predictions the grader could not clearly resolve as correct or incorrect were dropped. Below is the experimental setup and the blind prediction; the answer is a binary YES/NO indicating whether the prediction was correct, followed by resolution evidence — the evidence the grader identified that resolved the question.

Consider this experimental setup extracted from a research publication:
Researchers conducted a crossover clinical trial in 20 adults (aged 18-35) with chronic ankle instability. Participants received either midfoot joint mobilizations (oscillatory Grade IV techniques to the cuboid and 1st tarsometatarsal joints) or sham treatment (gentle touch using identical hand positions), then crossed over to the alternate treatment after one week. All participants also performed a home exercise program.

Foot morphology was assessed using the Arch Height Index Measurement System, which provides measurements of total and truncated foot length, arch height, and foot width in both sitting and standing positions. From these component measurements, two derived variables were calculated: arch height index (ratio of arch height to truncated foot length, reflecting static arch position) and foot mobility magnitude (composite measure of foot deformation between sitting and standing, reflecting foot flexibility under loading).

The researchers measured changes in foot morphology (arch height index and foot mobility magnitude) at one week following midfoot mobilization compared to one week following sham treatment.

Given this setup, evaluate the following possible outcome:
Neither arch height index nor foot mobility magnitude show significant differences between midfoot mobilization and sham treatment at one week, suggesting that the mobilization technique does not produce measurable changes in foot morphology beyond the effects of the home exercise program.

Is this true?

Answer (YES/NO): YES